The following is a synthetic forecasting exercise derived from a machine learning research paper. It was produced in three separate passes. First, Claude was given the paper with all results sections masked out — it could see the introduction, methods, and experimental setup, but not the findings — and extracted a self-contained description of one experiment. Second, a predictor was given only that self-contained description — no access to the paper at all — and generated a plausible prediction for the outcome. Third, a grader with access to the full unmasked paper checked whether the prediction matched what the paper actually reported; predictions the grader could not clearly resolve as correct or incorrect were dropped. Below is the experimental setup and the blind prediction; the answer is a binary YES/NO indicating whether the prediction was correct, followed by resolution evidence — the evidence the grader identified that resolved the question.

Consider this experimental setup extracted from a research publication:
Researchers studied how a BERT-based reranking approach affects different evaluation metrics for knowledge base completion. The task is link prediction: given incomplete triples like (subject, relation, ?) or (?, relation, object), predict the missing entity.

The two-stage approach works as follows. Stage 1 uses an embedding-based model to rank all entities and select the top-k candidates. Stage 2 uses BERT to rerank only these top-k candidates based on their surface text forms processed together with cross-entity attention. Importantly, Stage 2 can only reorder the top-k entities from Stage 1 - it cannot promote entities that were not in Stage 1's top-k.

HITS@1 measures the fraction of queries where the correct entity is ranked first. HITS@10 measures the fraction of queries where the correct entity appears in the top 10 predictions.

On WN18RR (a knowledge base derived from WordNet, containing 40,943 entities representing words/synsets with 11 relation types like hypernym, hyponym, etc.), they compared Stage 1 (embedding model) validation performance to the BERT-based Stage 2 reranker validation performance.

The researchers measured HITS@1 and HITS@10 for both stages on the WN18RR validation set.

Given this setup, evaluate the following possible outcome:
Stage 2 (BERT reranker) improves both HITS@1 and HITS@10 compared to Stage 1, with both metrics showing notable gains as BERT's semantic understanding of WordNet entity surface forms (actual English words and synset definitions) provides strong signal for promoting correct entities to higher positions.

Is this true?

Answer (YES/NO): NO